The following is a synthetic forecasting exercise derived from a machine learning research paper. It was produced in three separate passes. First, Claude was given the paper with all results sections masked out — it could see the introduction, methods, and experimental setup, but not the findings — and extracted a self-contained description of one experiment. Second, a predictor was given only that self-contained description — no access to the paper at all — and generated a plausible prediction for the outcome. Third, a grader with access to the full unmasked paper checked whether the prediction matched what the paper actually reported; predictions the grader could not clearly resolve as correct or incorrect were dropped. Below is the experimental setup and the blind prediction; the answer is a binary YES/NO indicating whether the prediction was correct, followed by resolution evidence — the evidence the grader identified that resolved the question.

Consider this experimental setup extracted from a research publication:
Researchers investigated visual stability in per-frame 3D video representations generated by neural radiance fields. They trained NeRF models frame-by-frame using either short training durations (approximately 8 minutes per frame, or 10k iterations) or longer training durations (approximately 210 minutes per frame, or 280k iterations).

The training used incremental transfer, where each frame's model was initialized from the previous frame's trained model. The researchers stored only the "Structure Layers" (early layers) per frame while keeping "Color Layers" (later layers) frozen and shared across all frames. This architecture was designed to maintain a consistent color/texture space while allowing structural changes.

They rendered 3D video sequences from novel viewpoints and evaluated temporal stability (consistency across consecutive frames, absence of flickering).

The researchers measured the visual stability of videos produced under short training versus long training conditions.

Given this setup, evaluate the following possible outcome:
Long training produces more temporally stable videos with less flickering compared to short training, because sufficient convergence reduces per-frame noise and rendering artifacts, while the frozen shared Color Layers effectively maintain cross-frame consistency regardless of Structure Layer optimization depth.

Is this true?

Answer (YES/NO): NO